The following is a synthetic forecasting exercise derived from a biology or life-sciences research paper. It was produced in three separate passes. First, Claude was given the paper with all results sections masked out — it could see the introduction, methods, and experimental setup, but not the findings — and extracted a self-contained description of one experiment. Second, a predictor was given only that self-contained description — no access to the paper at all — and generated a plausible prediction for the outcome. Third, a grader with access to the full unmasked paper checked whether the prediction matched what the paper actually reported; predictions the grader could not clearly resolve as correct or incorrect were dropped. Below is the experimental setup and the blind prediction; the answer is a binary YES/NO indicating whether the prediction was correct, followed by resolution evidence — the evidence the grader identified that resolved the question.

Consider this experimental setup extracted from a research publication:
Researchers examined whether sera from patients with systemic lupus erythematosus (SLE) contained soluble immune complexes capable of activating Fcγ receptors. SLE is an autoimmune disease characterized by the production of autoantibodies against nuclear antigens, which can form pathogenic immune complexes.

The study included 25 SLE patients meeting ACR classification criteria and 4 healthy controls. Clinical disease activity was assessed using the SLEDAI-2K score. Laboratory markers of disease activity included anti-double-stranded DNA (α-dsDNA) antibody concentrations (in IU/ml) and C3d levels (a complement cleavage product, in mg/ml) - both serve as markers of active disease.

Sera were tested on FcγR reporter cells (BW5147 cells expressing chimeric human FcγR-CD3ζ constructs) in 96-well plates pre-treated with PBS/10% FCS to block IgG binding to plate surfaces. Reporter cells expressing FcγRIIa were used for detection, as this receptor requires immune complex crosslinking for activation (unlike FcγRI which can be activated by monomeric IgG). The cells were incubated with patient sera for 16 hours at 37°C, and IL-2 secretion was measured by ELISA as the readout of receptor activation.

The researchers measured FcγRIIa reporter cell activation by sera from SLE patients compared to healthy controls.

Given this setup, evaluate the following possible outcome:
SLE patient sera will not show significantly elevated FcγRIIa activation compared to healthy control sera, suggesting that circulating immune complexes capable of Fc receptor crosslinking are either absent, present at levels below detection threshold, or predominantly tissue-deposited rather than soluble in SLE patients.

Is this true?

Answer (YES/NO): YES